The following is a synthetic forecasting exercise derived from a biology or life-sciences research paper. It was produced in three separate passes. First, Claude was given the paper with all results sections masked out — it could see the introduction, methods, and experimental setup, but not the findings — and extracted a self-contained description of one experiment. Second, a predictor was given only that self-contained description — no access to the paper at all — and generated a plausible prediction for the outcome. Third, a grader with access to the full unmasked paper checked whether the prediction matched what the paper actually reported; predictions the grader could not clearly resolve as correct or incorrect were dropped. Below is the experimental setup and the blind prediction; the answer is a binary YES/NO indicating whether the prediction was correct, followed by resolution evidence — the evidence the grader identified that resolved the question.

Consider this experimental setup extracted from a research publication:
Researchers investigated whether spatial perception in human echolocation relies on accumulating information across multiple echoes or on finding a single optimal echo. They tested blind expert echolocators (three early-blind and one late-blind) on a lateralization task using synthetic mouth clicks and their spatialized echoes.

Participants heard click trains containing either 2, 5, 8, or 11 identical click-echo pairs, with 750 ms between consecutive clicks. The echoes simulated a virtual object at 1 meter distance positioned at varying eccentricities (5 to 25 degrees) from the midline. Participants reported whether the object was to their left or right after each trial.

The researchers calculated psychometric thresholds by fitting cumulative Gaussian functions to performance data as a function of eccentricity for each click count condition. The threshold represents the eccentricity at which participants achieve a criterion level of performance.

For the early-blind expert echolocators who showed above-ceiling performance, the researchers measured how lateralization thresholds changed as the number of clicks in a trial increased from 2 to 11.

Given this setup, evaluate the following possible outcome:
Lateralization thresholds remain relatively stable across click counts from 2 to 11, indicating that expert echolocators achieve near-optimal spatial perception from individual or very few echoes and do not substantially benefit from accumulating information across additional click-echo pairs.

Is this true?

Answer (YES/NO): NO